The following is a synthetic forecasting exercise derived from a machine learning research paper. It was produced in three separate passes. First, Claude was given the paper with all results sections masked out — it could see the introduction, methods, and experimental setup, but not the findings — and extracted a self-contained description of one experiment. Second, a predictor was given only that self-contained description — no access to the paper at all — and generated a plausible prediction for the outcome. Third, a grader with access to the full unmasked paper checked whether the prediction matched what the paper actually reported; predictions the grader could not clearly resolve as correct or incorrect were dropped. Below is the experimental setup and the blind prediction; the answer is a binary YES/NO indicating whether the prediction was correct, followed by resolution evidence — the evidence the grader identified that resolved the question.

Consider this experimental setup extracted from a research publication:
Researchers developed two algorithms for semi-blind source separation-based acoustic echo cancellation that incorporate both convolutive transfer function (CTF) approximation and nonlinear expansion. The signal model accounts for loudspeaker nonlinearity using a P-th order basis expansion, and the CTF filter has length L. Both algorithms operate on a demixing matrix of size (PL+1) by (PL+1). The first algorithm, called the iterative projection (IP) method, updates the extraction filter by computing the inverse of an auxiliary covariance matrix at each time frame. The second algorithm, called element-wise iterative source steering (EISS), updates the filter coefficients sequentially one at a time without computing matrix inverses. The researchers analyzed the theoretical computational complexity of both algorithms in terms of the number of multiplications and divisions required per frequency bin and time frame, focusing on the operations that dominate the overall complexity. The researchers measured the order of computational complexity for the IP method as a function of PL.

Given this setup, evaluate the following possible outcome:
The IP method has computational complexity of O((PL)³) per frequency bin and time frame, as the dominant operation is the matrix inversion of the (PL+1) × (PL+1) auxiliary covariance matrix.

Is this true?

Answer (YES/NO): YES